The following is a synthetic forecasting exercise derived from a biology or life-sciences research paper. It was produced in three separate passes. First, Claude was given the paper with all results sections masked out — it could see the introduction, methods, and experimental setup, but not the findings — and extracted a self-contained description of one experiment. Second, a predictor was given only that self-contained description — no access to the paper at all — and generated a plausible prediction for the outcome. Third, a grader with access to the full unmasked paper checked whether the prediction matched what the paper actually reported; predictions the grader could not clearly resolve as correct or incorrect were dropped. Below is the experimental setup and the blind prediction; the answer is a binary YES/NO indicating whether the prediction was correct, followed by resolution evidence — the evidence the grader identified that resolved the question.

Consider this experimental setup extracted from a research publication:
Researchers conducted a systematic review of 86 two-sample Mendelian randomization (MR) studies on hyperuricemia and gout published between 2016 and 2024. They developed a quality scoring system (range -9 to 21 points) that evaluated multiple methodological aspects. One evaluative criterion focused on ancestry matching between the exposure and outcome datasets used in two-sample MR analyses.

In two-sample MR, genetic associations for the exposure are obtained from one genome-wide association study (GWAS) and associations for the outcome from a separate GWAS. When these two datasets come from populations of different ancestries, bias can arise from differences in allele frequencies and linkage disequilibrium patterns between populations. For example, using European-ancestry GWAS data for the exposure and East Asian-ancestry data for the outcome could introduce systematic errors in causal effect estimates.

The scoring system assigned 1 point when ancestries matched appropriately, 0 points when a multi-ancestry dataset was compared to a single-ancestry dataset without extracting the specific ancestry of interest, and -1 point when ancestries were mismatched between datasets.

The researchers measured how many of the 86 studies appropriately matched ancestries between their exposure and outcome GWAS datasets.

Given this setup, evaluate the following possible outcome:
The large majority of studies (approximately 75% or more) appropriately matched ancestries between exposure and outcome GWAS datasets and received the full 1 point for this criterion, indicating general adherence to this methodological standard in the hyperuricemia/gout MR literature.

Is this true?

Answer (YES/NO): YES